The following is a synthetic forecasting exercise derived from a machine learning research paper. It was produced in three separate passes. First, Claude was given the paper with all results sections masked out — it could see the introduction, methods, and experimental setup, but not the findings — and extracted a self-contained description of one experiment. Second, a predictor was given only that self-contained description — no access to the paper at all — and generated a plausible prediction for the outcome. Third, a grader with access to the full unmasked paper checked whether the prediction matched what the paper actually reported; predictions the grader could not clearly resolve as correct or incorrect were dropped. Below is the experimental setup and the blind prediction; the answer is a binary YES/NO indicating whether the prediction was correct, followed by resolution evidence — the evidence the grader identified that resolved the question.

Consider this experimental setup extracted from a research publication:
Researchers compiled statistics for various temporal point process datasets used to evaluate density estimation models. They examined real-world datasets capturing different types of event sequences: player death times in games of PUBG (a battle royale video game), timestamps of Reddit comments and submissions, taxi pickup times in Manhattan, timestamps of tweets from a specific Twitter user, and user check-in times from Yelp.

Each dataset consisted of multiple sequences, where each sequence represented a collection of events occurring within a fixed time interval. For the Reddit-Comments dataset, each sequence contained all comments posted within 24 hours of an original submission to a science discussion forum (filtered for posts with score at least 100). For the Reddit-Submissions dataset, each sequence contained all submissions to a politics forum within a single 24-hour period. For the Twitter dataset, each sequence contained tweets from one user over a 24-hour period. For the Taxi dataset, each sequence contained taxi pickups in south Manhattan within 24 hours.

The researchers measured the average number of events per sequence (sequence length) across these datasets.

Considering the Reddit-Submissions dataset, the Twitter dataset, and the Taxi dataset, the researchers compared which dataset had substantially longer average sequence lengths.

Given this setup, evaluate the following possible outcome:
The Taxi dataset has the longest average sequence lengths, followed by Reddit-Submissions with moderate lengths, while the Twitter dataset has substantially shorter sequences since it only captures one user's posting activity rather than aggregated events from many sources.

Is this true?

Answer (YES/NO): NO